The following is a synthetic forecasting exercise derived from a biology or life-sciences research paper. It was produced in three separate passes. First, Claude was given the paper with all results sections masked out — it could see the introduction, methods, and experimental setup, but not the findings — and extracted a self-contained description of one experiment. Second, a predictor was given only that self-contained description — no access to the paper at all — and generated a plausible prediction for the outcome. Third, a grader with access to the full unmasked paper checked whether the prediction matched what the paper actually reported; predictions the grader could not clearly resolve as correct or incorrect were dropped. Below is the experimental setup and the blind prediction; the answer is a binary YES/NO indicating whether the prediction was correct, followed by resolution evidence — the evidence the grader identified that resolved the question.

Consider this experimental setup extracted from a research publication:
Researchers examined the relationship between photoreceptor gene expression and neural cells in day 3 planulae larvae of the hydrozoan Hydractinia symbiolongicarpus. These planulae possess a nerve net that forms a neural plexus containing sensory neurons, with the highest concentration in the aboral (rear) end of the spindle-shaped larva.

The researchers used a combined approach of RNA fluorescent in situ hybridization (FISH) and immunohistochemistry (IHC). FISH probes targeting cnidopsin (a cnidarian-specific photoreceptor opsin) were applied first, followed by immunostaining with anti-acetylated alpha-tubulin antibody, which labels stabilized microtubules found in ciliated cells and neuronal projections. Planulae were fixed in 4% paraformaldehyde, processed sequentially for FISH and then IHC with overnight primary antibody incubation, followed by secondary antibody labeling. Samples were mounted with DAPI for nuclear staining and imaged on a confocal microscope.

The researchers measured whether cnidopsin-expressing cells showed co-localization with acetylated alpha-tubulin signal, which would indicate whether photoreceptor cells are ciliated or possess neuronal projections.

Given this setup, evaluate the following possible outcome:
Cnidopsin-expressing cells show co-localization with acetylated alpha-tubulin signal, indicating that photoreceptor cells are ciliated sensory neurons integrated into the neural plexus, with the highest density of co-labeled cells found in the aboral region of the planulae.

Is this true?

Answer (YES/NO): YES